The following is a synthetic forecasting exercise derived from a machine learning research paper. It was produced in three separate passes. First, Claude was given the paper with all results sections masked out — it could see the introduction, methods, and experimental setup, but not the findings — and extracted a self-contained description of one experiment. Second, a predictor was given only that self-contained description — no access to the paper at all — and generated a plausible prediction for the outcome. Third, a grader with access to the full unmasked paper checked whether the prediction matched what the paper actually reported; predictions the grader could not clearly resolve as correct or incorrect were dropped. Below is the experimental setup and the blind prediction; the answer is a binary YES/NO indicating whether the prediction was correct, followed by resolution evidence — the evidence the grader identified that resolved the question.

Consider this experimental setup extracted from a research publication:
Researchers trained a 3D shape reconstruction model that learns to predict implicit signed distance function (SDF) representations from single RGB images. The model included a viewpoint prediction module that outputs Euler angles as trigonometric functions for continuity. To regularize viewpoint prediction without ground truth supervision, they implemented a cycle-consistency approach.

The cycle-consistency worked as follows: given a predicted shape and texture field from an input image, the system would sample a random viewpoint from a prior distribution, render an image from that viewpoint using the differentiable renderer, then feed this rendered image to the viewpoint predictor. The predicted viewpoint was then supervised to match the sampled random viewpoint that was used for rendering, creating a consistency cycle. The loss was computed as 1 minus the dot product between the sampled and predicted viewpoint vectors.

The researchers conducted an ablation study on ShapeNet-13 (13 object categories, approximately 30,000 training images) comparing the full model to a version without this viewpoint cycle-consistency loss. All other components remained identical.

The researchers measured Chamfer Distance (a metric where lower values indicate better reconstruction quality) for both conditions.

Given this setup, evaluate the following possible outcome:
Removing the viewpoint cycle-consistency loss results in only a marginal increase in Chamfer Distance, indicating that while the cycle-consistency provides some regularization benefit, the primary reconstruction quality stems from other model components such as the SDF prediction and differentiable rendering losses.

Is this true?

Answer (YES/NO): NO